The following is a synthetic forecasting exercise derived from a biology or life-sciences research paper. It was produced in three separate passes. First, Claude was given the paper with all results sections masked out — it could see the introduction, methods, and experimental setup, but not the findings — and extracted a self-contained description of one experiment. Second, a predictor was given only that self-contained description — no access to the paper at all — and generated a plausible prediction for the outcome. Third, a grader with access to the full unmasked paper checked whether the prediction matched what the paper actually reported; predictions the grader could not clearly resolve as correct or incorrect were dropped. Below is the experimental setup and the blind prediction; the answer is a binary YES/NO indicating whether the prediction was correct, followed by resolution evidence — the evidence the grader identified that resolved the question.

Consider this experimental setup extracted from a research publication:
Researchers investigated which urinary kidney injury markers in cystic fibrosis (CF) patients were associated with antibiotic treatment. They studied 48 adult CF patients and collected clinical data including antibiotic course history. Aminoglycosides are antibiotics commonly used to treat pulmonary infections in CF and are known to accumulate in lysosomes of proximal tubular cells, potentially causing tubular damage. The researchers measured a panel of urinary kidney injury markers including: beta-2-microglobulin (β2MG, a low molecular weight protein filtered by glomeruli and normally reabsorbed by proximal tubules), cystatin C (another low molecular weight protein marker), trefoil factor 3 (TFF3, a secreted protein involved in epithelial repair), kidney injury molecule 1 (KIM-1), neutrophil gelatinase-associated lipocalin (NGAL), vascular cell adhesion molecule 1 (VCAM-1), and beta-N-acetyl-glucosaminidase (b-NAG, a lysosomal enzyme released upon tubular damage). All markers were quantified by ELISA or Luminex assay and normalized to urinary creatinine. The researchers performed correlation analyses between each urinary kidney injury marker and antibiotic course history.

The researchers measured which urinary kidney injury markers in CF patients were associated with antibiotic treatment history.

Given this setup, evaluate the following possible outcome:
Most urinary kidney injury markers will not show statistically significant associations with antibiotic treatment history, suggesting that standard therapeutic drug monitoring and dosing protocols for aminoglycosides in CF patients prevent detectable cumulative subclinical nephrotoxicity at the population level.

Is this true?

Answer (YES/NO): NO